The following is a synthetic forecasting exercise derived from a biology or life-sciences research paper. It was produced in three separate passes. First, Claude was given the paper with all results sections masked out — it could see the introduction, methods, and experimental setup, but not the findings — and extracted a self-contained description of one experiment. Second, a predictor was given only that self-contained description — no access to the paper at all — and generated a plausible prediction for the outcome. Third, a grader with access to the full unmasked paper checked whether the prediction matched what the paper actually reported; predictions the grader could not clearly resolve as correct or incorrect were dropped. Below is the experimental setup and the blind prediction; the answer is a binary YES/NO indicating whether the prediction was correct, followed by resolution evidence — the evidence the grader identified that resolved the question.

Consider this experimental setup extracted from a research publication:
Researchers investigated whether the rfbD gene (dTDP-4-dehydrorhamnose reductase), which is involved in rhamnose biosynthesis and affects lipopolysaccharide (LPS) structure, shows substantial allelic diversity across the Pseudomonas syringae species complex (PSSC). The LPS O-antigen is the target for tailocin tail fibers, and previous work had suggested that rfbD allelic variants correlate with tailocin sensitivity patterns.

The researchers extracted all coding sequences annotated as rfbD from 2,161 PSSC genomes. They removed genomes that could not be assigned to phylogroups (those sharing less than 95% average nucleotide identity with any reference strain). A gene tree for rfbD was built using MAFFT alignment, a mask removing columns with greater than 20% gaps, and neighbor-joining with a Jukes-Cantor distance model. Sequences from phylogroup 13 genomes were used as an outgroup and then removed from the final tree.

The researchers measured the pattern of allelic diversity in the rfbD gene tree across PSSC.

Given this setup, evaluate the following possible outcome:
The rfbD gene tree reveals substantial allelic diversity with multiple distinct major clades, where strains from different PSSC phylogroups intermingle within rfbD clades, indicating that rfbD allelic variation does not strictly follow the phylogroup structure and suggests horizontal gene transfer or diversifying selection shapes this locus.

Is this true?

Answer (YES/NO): YES